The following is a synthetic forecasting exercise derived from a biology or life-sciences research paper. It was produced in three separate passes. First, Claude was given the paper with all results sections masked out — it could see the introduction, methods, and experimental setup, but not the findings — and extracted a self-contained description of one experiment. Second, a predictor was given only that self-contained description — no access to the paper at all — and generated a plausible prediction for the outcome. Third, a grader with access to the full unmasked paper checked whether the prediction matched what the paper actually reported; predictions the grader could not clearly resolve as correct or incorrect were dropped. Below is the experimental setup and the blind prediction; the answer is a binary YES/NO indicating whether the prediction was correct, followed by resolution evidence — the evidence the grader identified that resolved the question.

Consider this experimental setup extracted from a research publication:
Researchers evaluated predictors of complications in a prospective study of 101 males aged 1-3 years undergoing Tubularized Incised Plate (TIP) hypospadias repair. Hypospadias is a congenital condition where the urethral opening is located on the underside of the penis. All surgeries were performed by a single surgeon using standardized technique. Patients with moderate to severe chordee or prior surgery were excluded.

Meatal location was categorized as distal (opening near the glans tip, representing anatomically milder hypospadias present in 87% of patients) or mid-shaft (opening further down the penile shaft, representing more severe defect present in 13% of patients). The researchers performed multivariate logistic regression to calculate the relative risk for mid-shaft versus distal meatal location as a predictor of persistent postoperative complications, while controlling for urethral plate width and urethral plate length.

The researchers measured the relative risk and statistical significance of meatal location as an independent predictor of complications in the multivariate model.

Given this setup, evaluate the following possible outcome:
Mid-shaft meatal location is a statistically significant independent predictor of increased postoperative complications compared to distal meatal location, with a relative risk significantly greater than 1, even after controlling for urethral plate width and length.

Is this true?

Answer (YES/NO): YES